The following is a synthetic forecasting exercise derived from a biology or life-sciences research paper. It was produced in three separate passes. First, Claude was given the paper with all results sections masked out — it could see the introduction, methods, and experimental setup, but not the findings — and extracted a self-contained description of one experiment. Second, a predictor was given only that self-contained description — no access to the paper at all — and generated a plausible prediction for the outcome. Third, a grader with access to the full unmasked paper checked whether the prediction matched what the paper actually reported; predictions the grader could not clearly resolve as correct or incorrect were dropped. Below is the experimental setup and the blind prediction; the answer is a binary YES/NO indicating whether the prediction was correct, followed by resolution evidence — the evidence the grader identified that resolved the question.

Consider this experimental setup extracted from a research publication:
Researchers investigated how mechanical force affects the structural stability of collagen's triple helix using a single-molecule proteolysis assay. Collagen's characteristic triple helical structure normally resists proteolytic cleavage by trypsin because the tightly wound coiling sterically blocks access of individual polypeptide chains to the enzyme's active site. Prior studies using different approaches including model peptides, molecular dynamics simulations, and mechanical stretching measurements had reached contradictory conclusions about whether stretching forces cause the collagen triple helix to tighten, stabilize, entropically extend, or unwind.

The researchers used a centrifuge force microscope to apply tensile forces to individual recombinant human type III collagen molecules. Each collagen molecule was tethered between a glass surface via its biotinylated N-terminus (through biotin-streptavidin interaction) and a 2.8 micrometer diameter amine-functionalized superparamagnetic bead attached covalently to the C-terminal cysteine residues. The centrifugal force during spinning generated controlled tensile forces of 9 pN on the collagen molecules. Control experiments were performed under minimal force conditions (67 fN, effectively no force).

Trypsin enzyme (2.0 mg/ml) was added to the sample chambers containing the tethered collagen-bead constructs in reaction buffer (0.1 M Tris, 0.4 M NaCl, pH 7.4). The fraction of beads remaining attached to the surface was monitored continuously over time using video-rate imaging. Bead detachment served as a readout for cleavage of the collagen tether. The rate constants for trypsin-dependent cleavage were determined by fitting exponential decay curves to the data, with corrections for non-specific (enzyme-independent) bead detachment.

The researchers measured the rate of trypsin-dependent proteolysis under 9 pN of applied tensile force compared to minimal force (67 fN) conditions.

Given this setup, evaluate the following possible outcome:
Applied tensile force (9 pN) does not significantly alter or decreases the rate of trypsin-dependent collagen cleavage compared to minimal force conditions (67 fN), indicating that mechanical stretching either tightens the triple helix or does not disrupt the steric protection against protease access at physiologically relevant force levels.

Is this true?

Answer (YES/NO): NO